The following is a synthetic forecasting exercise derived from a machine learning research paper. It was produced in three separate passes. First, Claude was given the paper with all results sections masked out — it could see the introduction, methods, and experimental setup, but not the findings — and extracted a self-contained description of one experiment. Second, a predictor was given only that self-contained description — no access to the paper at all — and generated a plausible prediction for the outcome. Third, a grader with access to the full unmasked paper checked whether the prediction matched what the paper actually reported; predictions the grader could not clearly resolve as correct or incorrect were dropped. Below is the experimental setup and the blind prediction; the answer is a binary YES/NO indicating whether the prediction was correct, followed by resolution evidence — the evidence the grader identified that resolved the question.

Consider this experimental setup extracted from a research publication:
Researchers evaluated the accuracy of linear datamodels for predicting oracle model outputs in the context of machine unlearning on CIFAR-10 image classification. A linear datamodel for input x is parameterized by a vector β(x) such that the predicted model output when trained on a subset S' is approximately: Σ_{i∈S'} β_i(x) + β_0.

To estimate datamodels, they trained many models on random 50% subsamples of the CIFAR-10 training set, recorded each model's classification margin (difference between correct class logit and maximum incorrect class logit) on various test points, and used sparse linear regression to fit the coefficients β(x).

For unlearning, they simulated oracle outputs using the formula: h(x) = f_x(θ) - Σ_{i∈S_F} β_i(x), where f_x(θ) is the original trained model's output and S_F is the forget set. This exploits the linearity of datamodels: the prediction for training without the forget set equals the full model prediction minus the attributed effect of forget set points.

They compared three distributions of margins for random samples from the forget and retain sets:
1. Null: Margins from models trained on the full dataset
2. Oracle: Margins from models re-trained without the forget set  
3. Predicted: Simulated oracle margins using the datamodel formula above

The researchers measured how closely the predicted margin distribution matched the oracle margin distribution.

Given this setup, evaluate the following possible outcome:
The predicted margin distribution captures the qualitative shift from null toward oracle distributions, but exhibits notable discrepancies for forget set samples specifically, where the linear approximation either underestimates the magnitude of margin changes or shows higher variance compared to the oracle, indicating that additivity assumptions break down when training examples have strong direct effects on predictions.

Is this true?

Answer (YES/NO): NO